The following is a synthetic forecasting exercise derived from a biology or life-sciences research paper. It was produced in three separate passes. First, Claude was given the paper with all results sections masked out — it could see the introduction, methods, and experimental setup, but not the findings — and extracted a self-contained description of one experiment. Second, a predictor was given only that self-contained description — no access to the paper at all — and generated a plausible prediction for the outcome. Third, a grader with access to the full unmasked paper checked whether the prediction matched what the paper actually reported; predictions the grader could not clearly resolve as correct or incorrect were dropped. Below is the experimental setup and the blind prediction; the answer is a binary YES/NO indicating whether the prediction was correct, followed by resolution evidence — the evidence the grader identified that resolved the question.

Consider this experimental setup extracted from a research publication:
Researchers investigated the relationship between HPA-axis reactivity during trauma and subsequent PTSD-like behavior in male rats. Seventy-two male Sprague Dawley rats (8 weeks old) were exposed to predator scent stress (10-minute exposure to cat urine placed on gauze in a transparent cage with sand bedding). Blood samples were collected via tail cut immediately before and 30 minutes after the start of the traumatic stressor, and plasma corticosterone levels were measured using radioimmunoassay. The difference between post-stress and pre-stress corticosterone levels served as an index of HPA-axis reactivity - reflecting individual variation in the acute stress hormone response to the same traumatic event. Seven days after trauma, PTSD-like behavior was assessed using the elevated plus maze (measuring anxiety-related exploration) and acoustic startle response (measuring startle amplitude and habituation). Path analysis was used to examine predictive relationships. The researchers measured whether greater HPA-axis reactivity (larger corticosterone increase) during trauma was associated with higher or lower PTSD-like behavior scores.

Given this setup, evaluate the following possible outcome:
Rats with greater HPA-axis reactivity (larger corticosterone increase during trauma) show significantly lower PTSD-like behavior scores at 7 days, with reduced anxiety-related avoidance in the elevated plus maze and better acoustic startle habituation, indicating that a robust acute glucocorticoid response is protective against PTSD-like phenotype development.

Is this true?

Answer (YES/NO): NO